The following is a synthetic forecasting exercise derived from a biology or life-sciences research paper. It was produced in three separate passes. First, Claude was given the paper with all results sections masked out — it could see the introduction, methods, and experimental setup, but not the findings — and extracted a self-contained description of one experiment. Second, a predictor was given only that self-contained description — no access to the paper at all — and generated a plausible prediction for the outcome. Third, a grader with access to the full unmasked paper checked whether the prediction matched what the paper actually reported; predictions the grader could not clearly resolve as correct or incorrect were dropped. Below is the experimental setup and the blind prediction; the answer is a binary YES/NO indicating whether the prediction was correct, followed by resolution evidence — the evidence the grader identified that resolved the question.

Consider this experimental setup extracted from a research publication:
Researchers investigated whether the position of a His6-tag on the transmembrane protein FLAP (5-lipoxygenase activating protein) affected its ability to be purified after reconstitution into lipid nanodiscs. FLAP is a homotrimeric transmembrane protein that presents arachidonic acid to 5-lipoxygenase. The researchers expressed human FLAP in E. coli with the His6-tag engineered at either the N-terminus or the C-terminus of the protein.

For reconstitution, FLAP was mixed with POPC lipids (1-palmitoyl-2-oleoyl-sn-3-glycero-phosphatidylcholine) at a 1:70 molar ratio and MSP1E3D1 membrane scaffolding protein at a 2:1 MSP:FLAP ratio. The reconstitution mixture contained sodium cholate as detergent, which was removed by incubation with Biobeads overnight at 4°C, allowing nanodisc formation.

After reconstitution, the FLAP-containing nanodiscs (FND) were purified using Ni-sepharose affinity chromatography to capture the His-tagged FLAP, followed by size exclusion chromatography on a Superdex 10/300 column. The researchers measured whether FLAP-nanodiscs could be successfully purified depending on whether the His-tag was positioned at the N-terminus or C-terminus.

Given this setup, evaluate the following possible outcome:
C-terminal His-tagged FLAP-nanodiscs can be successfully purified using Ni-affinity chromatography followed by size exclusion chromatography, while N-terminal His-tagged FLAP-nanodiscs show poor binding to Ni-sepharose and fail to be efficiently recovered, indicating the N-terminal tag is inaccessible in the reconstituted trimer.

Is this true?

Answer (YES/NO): YES